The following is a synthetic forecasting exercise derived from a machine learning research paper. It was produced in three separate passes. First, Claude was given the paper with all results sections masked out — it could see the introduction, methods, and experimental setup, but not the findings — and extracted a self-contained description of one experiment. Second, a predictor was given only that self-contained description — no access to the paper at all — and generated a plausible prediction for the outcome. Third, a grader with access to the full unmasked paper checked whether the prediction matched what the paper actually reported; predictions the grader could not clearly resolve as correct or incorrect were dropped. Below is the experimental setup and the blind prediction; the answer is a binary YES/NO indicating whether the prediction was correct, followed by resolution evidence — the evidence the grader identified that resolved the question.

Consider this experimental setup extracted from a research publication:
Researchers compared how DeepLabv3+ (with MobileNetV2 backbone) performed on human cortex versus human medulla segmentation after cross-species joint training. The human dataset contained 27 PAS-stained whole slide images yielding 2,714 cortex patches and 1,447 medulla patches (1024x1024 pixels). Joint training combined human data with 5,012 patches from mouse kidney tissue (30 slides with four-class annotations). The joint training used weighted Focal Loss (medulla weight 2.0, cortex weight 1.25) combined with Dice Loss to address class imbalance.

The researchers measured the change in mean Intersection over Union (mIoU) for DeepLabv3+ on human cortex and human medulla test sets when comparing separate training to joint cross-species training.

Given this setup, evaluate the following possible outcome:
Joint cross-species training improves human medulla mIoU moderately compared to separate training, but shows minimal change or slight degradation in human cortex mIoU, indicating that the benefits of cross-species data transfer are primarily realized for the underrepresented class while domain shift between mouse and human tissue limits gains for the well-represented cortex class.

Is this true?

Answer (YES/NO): NO